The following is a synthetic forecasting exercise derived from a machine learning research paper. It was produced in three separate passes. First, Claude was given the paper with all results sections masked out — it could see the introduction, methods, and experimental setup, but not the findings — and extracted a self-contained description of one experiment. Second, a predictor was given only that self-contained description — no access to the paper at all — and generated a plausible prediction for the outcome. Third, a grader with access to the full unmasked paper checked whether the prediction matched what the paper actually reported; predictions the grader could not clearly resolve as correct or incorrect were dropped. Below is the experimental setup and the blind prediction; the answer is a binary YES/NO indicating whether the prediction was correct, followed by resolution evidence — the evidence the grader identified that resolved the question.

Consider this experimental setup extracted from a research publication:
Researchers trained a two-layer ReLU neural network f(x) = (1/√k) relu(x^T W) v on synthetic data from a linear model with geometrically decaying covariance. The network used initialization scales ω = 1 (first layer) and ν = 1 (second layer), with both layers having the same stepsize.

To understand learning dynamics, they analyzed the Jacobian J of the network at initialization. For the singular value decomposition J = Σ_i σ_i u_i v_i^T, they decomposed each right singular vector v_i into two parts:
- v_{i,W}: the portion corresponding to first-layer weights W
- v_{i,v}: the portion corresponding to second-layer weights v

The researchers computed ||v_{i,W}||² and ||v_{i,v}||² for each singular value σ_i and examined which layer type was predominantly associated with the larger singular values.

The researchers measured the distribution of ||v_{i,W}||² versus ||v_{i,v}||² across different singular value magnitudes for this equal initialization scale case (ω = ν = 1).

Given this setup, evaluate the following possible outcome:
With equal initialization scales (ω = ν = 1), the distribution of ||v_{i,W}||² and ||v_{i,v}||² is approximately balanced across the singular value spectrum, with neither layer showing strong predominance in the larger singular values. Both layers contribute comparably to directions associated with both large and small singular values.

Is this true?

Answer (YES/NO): NO